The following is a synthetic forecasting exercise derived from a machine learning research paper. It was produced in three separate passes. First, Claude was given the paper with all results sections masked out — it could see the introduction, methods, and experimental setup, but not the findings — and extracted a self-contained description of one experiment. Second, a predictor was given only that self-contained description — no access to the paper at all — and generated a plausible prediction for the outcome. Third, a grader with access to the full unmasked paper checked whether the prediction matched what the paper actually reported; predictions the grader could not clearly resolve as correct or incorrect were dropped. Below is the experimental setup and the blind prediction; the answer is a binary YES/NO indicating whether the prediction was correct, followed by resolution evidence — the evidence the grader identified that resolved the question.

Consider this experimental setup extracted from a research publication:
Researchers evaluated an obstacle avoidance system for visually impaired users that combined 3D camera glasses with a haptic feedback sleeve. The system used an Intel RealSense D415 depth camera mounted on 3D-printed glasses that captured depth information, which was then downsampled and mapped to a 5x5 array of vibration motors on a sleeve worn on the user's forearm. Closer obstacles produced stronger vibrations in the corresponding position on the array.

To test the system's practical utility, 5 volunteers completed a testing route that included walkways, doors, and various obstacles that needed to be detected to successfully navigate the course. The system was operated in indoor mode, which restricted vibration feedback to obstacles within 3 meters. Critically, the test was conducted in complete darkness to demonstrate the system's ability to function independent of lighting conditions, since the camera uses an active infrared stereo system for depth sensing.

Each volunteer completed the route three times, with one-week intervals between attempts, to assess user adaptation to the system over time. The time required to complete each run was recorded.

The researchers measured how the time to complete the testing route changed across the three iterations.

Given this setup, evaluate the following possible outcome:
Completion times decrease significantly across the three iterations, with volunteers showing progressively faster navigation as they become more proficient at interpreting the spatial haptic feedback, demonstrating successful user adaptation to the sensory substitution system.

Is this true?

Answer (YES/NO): YES